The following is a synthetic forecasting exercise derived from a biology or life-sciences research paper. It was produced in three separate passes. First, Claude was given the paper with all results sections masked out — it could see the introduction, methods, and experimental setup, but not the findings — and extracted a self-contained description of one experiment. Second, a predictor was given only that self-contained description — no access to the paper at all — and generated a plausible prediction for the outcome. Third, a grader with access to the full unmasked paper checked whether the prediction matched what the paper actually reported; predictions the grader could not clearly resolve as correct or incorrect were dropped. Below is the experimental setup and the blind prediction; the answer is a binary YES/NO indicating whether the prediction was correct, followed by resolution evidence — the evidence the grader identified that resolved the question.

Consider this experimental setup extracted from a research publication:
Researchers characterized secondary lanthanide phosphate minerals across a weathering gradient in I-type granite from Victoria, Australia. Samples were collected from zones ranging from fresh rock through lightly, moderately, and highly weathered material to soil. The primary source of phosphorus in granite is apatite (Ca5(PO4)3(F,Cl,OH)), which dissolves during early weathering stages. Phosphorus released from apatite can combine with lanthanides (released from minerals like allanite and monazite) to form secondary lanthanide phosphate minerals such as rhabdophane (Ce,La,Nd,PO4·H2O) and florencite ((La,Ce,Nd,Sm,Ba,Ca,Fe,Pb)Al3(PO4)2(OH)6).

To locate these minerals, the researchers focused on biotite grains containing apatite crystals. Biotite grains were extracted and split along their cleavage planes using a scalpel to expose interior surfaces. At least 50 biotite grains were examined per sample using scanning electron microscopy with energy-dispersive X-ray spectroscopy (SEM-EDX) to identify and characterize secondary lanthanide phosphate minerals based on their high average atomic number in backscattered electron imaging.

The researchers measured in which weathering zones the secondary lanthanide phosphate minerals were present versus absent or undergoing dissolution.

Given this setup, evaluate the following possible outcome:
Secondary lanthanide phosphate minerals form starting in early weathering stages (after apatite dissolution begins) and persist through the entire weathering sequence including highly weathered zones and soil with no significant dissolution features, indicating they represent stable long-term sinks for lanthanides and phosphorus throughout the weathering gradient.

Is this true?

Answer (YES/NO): NO